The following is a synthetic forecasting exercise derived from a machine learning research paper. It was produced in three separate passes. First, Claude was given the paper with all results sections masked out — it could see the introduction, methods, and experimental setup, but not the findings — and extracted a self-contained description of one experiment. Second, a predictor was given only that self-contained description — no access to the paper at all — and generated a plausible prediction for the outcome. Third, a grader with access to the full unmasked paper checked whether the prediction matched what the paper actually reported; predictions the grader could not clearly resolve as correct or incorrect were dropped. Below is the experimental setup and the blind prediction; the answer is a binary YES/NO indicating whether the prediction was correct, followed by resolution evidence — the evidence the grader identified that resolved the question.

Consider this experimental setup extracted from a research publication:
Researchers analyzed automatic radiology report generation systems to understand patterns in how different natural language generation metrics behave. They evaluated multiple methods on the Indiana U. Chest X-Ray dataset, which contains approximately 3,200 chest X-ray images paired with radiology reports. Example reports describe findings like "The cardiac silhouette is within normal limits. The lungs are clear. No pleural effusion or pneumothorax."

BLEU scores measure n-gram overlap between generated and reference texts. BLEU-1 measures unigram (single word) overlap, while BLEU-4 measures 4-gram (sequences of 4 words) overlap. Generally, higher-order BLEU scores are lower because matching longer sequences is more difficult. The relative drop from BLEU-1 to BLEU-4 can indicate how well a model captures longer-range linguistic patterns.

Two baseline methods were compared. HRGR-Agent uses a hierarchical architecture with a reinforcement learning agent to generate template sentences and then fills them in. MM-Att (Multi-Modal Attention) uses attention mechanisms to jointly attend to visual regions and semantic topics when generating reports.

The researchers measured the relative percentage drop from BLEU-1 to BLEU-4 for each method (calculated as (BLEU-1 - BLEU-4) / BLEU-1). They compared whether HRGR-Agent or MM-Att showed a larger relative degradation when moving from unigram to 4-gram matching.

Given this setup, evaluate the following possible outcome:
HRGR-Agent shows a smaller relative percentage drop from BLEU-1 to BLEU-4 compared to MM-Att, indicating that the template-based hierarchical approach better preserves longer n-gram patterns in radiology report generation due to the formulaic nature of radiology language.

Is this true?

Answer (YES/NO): NO